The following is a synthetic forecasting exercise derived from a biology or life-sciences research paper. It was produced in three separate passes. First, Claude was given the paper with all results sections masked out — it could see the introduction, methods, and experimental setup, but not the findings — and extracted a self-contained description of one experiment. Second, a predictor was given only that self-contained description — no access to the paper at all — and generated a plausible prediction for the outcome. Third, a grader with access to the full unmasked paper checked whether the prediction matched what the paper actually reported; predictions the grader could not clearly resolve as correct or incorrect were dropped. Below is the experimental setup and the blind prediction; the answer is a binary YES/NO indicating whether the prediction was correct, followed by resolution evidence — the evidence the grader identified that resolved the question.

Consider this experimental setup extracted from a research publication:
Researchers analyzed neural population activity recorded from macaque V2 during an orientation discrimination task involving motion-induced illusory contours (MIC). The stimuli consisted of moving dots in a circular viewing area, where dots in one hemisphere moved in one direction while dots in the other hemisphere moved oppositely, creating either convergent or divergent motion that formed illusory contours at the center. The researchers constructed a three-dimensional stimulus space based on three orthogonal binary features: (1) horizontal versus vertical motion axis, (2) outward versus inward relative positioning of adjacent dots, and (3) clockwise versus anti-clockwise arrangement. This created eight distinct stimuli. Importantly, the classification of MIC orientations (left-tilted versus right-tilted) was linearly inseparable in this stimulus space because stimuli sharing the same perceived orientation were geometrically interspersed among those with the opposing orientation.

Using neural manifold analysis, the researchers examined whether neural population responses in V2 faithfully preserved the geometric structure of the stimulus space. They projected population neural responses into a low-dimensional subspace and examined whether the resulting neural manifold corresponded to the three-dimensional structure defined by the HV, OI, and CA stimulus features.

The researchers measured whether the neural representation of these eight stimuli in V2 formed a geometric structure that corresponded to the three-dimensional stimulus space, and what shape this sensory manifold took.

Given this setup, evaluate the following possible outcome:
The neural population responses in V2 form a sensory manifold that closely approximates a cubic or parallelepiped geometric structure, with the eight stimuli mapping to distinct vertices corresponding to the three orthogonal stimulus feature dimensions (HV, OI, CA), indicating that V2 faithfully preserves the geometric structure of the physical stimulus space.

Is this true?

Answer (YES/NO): YES